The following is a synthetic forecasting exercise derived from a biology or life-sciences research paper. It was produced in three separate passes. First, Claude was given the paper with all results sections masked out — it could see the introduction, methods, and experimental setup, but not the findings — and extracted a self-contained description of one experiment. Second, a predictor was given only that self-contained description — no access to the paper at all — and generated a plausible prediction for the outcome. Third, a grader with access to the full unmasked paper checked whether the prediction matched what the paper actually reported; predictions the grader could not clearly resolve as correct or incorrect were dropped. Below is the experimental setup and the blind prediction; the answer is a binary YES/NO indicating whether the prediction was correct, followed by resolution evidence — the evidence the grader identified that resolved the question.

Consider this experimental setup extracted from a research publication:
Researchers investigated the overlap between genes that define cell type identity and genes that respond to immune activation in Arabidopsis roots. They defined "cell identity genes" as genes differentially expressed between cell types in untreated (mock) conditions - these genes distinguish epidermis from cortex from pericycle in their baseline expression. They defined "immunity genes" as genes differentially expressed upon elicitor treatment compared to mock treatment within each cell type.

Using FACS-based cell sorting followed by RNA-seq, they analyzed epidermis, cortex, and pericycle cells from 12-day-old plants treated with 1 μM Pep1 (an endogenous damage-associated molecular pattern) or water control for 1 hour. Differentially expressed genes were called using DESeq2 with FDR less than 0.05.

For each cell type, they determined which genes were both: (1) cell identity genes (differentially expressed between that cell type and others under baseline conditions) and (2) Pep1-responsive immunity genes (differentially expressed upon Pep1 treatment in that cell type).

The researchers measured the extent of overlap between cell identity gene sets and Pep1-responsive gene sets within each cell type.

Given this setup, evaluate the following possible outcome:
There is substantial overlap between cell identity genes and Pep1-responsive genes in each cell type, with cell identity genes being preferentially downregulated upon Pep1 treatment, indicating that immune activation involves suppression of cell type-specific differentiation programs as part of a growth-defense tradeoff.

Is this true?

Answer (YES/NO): NO